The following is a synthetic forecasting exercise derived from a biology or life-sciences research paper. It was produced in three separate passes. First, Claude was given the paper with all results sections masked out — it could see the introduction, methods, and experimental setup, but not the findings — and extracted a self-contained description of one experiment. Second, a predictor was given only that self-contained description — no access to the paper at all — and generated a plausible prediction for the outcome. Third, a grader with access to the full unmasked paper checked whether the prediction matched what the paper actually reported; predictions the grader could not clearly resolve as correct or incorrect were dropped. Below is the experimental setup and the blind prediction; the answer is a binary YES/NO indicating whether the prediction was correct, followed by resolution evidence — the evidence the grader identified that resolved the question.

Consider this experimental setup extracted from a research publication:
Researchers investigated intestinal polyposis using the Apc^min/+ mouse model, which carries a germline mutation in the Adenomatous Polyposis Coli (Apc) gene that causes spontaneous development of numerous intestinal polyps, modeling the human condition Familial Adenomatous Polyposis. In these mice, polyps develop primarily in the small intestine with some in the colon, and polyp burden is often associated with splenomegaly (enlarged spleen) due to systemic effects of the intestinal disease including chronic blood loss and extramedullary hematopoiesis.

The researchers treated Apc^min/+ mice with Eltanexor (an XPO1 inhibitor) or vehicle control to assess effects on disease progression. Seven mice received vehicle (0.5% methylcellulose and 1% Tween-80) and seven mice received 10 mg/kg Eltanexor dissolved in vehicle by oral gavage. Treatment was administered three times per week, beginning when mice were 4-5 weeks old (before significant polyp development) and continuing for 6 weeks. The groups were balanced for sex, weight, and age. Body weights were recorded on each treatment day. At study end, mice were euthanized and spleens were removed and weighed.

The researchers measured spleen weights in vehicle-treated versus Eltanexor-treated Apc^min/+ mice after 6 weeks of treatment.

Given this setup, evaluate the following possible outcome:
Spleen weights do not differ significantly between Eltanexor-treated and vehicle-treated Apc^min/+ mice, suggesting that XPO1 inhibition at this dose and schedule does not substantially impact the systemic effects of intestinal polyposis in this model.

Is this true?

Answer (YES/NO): NO